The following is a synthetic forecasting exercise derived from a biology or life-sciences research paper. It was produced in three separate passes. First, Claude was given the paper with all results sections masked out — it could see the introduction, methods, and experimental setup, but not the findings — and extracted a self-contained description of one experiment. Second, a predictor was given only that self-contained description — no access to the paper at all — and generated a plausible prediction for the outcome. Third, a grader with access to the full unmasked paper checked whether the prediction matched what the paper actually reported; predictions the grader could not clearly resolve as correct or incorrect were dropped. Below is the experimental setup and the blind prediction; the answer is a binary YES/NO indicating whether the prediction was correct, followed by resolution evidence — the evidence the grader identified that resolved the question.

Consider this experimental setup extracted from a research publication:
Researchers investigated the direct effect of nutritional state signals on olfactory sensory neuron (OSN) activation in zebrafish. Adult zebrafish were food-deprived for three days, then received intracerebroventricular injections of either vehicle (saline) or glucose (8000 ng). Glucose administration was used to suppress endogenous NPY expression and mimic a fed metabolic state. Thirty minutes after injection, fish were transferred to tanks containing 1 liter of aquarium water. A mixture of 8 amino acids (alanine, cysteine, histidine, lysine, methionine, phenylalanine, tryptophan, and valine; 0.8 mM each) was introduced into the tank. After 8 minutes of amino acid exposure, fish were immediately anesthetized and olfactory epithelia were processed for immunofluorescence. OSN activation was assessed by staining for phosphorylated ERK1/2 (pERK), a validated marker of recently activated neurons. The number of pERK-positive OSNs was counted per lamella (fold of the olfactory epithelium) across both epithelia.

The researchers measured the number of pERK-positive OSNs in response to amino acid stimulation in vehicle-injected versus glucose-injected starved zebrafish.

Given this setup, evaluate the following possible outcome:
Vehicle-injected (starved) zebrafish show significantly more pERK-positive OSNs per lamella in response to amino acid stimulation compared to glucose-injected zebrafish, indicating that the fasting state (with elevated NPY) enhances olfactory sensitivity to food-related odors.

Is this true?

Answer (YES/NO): YES